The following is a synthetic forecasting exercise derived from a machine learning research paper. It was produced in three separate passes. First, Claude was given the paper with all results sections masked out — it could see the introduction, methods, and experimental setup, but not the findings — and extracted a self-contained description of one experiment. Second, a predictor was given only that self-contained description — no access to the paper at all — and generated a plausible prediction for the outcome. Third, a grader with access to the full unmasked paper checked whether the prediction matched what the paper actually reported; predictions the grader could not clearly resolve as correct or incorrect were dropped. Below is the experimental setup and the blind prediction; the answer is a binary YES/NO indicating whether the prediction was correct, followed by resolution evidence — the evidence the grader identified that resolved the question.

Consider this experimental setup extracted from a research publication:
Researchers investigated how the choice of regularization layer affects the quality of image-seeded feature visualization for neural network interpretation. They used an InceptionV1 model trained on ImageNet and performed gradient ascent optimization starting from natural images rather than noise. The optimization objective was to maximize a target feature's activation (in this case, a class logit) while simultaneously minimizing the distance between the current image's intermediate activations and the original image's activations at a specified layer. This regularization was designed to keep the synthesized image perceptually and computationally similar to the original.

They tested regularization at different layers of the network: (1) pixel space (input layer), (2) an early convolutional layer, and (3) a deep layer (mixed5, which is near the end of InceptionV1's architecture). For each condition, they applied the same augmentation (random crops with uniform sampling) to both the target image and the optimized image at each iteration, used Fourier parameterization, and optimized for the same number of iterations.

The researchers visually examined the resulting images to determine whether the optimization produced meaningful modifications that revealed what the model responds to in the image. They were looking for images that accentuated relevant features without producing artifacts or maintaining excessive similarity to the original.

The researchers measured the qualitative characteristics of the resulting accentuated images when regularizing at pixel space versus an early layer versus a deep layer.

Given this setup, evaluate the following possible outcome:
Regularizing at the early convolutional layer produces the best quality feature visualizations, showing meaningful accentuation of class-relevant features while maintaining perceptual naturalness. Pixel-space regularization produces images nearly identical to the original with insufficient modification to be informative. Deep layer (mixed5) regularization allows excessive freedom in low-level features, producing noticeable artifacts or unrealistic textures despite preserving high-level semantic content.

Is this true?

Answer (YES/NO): NO